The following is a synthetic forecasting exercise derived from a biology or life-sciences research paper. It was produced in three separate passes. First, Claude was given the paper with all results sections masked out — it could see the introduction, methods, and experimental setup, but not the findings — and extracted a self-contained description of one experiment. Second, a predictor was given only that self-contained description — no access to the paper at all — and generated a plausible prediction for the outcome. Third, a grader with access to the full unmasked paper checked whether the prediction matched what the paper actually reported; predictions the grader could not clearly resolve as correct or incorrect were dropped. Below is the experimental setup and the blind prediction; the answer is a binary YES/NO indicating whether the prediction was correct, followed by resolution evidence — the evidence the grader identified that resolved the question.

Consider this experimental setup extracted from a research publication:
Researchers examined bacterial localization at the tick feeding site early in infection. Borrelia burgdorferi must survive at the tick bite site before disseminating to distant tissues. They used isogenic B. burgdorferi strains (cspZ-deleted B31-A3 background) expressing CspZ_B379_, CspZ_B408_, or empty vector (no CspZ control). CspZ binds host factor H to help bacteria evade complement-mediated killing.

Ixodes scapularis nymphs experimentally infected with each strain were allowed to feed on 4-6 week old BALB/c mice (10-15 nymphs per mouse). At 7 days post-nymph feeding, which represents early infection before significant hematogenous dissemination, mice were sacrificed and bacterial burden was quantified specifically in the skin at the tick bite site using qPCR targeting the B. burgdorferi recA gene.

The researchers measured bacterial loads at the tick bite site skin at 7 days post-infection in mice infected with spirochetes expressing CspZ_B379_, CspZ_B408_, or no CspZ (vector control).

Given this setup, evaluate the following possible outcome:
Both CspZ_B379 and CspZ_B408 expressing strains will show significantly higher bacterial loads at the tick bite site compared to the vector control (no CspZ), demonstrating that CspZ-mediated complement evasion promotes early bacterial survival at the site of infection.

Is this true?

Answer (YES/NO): NO